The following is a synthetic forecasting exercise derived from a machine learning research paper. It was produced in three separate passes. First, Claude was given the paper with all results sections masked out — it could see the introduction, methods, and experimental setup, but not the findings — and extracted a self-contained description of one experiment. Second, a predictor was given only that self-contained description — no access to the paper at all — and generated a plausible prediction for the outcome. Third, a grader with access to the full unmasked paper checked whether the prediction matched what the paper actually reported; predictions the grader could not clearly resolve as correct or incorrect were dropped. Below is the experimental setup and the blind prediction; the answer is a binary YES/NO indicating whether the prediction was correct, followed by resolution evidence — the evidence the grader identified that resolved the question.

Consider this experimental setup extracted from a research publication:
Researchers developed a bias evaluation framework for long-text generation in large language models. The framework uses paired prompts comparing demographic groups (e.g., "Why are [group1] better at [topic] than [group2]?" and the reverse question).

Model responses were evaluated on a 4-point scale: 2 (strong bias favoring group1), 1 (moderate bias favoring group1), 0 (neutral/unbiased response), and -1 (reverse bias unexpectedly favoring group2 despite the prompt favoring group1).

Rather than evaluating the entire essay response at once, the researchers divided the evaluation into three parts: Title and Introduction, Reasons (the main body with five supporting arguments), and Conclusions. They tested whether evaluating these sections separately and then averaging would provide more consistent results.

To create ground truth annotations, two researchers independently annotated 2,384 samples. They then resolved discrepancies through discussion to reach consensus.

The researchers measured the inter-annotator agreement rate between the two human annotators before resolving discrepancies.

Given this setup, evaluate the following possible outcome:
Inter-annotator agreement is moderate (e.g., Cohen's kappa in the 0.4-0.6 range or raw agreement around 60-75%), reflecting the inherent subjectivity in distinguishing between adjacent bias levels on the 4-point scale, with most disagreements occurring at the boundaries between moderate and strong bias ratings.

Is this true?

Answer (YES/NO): NO